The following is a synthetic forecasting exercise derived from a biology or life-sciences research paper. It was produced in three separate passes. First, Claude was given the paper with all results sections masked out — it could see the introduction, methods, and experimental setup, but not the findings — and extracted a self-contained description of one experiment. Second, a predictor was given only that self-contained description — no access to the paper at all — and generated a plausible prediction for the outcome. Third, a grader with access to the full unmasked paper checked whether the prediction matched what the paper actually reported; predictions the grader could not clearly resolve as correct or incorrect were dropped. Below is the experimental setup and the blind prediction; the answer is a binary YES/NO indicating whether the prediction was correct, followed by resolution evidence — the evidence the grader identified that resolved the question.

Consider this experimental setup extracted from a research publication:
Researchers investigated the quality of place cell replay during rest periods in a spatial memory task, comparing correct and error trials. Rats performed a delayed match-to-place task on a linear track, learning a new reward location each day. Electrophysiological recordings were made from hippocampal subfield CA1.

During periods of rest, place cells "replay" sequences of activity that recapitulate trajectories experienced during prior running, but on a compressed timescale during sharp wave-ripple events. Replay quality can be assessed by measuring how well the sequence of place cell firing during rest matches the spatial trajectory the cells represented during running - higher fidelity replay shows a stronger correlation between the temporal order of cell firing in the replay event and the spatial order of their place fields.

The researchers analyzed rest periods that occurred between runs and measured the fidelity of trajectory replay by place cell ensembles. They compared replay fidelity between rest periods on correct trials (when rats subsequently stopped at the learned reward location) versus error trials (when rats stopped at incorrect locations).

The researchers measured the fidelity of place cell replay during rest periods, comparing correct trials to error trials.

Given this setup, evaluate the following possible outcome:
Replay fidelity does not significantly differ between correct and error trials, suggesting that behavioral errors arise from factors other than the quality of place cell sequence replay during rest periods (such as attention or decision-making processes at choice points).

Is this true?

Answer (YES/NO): YES